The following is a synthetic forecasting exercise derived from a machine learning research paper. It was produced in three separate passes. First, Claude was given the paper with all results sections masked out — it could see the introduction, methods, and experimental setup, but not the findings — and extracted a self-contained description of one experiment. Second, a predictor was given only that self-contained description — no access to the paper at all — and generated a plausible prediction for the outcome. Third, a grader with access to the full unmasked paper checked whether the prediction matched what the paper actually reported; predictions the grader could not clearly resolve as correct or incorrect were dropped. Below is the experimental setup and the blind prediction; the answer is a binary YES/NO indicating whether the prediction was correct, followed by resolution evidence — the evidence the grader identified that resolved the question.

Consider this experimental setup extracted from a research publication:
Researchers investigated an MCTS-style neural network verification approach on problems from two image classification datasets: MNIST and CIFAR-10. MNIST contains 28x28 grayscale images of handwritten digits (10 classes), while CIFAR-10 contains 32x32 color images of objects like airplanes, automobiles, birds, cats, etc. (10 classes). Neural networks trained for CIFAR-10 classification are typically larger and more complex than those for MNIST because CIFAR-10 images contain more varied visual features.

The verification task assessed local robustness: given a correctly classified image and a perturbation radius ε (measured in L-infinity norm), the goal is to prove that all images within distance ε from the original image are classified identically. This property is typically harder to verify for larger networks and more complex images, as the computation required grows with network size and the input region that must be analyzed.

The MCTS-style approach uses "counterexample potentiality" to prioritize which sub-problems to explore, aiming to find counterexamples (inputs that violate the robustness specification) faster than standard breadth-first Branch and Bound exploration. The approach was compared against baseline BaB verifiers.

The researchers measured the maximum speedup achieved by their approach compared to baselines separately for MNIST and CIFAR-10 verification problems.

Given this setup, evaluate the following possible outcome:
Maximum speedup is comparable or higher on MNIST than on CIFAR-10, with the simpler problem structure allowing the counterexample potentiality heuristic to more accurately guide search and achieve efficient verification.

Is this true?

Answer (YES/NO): NO